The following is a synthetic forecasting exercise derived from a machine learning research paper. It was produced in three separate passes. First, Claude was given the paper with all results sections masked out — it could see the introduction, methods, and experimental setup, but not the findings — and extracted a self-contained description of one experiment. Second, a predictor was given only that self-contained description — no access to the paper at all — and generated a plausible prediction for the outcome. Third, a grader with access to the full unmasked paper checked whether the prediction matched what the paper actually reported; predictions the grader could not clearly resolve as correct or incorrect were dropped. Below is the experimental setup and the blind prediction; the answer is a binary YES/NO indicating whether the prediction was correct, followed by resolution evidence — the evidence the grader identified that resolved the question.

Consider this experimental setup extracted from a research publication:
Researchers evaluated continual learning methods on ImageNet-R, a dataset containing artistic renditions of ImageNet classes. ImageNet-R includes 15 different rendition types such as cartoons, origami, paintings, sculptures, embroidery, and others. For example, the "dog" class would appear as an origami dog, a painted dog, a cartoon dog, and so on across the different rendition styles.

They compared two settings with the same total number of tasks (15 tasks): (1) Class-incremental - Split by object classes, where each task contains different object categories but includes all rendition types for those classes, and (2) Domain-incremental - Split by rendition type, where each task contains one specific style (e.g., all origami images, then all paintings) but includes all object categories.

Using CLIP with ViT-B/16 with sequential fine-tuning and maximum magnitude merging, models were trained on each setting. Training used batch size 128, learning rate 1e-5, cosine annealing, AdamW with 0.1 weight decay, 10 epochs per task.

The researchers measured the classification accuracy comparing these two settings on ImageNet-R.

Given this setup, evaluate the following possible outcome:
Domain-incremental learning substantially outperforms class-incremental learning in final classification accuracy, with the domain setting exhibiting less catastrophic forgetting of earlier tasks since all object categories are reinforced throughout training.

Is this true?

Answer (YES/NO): NO